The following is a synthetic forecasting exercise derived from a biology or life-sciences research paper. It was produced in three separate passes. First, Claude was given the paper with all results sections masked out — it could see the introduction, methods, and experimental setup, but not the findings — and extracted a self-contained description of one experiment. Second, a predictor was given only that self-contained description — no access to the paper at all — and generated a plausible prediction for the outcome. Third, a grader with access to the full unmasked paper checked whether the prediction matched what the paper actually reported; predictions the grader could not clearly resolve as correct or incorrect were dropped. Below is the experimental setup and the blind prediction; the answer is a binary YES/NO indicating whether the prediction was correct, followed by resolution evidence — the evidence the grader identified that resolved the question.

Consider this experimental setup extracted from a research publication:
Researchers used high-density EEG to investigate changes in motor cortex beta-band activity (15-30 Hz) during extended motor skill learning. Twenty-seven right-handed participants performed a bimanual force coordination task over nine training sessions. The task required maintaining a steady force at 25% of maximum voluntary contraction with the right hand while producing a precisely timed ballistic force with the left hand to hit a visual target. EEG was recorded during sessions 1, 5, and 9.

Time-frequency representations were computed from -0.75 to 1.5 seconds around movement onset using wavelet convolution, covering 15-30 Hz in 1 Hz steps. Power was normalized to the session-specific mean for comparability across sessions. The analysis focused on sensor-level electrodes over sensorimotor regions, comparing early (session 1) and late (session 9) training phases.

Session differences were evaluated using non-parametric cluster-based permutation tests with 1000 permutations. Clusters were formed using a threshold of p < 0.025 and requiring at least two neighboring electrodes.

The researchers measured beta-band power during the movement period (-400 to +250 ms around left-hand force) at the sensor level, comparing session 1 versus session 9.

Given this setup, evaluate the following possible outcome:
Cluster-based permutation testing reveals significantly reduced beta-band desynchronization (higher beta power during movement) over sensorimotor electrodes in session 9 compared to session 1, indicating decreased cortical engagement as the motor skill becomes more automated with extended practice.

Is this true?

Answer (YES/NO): NO